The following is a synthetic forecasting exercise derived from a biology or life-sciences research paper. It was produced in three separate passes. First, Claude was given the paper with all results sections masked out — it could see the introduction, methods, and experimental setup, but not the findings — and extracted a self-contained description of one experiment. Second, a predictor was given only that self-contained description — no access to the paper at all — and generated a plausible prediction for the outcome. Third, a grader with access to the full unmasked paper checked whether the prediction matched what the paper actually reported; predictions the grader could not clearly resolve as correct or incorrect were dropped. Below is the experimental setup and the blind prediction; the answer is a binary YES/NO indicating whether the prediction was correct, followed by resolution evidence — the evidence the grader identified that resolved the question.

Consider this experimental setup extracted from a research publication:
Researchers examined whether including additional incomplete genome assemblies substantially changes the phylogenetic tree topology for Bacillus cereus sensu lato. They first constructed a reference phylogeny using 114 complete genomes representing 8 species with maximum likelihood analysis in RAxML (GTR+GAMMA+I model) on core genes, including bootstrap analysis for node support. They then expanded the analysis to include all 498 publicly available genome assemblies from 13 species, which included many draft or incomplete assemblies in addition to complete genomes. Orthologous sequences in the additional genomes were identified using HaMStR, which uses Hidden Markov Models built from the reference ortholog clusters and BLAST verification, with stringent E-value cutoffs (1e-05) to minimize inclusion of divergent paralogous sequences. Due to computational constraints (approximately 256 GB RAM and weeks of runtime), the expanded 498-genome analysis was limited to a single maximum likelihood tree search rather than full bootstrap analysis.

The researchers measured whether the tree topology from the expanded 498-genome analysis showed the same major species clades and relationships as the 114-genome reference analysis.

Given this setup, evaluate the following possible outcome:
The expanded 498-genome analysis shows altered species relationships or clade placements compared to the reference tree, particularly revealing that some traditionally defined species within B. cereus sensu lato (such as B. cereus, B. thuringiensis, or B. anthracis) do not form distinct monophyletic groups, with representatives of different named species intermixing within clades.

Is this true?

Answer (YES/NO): NO